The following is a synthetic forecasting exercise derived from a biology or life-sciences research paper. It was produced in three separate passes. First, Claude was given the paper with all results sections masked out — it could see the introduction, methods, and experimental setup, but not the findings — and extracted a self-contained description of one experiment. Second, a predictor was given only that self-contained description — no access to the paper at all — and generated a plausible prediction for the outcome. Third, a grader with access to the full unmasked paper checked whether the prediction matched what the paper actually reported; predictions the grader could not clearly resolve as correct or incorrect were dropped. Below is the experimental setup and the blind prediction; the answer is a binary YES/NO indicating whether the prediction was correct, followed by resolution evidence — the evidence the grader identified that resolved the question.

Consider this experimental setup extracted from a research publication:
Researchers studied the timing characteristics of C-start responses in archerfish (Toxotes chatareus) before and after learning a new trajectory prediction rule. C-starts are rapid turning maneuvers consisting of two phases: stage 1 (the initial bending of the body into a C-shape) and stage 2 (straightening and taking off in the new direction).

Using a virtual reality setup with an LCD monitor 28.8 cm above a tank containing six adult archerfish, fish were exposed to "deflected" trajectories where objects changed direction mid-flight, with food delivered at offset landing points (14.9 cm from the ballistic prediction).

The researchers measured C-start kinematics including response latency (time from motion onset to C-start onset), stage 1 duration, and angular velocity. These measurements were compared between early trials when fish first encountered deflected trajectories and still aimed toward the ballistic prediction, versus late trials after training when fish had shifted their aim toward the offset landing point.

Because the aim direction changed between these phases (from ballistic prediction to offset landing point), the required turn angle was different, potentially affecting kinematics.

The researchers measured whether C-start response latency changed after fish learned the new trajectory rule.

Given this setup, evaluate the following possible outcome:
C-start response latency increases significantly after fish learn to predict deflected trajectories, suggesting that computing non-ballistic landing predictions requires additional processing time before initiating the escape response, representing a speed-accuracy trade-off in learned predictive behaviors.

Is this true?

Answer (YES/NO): NO